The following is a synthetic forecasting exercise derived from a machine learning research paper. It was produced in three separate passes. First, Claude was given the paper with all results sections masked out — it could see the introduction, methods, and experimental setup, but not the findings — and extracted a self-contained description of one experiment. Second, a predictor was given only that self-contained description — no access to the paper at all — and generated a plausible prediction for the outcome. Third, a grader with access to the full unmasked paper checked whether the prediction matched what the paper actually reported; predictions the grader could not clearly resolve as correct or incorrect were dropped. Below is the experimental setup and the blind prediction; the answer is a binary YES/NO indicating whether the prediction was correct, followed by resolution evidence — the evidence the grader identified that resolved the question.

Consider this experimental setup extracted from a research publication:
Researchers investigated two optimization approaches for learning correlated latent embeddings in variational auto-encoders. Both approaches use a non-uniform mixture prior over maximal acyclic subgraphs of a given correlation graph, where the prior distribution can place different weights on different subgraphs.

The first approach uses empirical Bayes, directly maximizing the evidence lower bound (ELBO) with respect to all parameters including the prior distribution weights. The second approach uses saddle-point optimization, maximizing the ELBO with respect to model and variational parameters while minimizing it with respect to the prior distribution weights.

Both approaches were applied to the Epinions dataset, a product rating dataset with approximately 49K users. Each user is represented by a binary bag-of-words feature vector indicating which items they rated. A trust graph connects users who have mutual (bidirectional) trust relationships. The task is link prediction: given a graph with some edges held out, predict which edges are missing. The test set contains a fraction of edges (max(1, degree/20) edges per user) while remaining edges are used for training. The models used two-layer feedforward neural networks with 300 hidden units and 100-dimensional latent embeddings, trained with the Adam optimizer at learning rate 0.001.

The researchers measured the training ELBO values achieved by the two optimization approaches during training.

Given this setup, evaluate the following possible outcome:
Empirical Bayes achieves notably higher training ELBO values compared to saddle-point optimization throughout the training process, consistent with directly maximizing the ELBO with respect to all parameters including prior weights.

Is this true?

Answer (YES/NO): YES